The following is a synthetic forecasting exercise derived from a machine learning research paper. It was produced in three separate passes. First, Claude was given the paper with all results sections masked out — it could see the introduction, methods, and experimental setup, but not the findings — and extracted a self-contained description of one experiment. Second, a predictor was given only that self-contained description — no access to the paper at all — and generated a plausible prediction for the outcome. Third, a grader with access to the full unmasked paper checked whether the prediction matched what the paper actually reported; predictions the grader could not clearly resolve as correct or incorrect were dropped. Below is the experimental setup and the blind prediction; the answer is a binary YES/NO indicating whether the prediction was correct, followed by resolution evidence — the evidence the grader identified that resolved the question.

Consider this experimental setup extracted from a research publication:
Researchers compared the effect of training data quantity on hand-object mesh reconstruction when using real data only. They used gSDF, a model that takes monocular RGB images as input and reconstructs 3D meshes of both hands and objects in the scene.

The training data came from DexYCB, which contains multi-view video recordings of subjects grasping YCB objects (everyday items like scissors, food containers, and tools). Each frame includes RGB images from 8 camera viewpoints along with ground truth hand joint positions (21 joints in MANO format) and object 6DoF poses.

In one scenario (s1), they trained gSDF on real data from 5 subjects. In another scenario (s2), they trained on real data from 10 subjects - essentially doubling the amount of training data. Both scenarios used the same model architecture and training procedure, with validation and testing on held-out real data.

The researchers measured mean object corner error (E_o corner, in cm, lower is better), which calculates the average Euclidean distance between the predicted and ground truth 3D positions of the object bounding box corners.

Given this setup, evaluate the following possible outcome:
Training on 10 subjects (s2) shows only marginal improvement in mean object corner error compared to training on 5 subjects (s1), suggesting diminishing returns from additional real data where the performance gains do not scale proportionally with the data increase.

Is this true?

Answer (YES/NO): NO